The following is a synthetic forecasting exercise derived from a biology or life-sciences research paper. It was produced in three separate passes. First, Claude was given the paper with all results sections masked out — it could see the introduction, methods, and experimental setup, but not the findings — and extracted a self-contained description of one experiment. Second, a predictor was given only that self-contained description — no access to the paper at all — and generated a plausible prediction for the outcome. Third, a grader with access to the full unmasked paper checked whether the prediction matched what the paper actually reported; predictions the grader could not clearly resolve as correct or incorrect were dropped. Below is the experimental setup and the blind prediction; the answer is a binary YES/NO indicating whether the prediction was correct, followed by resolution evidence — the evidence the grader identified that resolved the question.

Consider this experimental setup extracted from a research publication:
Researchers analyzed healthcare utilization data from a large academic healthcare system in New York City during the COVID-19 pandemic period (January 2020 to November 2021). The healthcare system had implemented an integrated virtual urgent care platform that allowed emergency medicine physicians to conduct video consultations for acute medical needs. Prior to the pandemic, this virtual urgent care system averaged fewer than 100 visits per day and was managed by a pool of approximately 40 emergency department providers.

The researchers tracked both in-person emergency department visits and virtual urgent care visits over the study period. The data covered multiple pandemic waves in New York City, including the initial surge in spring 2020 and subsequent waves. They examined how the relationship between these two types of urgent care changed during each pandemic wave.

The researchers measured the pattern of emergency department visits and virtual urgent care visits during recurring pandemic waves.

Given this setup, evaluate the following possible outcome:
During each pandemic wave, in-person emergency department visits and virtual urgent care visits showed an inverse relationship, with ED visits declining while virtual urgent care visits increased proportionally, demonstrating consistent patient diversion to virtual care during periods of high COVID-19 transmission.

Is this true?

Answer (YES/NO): YES